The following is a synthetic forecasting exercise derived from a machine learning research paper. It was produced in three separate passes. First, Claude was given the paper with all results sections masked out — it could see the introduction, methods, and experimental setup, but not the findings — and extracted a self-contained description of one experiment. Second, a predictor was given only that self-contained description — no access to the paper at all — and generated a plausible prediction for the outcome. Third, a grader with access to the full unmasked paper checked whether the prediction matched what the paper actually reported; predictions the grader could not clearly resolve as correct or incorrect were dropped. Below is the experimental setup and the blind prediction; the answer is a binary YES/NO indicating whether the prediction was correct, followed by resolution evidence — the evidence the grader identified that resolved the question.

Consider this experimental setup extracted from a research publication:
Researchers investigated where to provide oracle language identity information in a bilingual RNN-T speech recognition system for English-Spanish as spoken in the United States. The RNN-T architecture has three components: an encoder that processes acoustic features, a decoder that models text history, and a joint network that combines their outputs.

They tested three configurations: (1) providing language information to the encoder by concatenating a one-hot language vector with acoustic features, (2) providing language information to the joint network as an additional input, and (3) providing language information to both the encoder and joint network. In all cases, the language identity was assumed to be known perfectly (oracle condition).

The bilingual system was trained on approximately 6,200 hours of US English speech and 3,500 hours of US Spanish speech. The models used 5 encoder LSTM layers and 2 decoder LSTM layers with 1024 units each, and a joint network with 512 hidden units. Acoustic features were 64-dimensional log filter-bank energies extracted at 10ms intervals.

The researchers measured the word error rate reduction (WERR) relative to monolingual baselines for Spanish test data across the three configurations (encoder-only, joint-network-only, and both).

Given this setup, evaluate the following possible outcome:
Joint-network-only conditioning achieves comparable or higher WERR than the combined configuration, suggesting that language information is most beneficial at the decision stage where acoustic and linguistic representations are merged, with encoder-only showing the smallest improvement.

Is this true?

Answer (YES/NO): NO